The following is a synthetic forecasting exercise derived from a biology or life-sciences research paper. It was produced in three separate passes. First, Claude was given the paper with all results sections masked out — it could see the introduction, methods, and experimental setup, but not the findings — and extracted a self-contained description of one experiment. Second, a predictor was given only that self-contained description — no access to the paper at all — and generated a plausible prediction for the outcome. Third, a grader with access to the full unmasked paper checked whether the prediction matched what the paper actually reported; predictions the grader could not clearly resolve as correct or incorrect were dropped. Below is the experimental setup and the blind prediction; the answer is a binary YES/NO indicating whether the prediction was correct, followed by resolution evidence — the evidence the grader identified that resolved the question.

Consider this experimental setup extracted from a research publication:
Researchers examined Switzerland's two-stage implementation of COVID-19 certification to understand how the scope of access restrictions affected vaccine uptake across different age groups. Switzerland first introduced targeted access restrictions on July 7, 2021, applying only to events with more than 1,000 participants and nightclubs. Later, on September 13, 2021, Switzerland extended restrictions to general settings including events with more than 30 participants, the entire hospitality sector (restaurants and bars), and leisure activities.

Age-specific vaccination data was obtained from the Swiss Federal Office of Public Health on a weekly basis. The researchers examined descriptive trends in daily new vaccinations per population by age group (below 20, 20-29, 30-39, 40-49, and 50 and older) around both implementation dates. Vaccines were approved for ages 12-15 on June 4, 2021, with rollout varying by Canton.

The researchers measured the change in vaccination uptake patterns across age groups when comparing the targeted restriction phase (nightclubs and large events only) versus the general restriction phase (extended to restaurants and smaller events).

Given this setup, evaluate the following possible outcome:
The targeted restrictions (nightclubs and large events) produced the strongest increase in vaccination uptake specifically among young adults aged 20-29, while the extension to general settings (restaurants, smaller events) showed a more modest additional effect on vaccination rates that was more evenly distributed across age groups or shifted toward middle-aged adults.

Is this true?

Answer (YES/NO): NO